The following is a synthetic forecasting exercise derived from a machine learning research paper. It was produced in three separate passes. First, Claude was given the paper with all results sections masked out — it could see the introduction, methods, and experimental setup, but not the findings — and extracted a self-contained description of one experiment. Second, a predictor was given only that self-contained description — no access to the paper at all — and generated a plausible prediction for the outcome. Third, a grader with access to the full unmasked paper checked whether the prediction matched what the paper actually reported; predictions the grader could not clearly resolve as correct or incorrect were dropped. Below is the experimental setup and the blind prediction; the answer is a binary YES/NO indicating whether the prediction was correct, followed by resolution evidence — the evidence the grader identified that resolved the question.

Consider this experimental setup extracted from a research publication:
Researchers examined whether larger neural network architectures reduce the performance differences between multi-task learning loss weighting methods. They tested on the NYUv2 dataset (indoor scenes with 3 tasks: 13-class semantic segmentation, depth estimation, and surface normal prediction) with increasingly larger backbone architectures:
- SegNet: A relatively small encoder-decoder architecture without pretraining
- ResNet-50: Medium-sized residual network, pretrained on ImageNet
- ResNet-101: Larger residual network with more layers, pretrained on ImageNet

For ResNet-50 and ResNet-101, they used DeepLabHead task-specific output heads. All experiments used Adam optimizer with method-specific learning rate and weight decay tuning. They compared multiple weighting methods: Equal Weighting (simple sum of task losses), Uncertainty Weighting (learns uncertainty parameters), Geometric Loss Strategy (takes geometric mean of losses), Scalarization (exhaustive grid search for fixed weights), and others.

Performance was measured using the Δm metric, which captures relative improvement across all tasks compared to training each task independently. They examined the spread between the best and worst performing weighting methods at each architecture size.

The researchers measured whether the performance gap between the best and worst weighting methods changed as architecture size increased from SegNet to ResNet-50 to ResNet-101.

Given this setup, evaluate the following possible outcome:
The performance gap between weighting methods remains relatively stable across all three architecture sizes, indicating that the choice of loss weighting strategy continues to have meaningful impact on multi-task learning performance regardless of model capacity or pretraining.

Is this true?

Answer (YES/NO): NO